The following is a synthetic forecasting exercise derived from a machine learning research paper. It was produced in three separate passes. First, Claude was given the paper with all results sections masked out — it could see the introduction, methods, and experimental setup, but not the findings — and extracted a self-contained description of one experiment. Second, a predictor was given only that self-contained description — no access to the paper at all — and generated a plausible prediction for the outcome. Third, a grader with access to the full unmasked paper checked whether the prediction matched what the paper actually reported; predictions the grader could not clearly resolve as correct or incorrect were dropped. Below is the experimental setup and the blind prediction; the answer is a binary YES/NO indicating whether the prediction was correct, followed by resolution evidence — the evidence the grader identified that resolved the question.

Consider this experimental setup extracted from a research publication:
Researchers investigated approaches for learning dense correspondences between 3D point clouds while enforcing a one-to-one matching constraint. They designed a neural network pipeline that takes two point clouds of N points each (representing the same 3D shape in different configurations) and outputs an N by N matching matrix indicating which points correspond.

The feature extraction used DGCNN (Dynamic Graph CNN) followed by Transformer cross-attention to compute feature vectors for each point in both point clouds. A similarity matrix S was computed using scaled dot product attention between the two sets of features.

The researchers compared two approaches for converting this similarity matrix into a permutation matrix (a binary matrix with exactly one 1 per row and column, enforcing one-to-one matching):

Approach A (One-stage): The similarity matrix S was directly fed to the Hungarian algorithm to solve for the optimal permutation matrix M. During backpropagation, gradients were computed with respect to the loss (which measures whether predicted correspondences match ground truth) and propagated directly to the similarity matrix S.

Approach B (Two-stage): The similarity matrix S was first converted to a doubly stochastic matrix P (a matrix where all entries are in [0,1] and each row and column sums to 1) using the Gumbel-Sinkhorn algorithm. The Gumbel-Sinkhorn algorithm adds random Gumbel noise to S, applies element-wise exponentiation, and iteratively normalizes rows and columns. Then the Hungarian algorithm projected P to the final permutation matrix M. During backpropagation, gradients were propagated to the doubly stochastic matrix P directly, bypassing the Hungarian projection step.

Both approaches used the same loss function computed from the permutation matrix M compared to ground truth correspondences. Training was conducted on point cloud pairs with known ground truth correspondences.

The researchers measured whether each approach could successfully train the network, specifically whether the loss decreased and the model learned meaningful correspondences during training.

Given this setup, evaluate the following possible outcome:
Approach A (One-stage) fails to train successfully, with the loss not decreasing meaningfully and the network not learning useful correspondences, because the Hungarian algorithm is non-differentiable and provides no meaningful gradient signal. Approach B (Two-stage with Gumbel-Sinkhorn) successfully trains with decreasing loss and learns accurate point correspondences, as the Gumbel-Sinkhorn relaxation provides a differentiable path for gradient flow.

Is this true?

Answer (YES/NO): NO